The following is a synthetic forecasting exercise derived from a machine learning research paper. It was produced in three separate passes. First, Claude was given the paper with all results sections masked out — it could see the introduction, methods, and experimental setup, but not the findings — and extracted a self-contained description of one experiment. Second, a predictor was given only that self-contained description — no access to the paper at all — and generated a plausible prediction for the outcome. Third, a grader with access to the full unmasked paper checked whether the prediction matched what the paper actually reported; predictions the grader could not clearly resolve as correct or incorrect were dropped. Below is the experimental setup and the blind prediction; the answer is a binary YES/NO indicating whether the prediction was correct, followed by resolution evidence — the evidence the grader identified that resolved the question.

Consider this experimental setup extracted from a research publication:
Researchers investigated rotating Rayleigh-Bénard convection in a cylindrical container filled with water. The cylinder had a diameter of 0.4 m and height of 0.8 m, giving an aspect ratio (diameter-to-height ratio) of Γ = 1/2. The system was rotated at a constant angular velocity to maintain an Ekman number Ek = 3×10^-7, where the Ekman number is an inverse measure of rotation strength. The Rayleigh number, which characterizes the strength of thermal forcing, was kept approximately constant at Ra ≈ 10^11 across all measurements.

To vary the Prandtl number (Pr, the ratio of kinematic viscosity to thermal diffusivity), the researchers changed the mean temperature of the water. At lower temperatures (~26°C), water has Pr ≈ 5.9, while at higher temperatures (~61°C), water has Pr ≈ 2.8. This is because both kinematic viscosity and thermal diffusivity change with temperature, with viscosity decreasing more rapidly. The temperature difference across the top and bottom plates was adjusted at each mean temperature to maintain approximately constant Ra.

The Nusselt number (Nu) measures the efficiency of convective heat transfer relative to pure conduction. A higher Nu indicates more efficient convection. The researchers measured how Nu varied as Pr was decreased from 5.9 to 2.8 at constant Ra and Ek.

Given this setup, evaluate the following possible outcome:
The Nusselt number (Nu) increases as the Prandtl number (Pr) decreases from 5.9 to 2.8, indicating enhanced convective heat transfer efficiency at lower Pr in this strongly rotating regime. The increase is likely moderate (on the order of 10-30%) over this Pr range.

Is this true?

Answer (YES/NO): YES